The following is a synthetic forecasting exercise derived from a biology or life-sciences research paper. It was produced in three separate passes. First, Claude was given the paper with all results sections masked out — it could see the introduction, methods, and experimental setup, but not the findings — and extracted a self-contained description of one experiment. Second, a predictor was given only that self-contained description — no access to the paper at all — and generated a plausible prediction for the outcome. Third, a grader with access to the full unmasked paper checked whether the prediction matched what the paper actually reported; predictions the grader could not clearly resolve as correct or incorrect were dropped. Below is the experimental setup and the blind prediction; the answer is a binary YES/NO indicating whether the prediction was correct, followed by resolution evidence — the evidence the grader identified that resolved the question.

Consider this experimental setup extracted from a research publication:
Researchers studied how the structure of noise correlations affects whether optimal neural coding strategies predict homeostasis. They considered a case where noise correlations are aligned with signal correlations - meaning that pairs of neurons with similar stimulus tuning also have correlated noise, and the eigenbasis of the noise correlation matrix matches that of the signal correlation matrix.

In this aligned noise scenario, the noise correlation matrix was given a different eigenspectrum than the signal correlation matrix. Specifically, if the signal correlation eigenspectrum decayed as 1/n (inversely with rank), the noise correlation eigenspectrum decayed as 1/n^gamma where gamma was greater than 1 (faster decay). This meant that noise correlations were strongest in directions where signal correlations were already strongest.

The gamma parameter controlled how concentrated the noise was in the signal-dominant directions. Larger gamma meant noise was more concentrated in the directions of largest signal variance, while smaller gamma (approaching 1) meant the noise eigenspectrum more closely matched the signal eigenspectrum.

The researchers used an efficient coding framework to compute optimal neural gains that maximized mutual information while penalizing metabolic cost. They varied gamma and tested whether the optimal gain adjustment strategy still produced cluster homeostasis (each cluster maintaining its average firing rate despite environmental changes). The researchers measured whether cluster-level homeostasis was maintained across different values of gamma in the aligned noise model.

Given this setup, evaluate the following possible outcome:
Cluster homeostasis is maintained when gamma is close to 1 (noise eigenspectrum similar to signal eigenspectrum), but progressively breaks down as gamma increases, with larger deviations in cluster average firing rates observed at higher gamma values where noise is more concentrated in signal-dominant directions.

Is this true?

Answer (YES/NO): NO